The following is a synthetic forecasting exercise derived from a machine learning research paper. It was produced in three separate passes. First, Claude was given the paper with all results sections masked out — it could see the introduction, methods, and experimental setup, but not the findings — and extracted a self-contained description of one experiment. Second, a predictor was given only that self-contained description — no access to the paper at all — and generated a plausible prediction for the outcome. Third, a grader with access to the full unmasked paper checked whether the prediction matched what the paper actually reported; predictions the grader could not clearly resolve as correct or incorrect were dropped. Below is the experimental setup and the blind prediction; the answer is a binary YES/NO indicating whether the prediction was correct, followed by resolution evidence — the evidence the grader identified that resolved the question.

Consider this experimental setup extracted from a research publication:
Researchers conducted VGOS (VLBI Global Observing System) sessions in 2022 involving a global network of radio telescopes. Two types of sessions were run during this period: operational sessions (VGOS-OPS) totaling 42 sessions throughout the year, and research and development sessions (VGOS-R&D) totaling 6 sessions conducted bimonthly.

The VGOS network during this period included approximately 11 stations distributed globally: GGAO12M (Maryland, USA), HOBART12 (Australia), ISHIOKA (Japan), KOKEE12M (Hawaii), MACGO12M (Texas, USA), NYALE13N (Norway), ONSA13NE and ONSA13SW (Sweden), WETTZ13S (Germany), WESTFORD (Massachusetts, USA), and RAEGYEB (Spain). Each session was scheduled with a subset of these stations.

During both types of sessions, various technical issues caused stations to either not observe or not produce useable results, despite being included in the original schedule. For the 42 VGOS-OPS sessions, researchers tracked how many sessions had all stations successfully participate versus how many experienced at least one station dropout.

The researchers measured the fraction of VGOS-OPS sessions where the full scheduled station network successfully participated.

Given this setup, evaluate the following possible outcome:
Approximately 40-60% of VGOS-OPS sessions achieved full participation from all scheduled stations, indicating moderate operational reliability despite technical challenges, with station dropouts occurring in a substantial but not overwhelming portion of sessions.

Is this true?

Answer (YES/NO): NO